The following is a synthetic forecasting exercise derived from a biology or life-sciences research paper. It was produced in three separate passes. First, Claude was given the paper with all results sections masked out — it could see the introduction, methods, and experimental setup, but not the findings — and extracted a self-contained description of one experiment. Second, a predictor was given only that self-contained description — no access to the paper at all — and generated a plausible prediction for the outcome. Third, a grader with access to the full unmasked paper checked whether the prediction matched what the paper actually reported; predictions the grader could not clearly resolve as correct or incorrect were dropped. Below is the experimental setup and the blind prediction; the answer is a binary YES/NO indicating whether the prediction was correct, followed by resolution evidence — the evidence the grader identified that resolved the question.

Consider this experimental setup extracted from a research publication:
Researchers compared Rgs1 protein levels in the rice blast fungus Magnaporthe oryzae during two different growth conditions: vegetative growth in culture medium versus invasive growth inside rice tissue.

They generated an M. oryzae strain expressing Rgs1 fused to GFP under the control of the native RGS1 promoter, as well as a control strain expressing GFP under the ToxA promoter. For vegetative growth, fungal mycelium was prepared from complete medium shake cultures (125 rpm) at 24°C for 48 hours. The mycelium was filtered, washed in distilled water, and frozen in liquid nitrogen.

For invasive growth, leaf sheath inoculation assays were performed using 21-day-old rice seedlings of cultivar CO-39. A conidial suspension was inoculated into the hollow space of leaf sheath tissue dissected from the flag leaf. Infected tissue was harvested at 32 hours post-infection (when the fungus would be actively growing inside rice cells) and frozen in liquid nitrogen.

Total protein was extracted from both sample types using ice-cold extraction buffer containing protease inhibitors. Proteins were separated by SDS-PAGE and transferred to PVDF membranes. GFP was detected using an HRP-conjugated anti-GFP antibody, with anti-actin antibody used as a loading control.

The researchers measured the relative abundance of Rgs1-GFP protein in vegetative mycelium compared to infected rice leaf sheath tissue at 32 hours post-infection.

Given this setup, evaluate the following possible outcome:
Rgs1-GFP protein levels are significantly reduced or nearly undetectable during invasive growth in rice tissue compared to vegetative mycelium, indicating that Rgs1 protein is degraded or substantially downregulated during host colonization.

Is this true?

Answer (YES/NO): YES